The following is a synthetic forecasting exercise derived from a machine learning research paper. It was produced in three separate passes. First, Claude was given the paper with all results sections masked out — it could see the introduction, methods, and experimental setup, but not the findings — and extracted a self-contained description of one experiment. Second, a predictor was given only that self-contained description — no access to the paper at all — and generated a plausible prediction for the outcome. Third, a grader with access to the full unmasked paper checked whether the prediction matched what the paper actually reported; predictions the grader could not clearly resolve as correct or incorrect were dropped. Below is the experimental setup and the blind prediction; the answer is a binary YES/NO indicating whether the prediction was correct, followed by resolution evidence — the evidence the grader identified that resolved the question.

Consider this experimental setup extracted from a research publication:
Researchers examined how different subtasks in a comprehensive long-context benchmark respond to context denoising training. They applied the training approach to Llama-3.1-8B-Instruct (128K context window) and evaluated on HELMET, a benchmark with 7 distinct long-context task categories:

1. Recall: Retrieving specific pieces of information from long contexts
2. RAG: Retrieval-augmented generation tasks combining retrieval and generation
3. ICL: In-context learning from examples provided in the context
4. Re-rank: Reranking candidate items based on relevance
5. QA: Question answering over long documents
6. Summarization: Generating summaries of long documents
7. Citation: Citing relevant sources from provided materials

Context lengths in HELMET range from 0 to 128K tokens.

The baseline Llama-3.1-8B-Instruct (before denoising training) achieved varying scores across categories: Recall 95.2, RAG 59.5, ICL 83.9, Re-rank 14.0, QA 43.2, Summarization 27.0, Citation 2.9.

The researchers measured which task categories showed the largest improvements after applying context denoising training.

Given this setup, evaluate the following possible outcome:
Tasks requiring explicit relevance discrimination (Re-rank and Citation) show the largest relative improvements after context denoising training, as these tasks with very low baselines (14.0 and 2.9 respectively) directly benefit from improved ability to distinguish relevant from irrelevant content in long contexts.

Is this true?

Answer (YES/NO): YES